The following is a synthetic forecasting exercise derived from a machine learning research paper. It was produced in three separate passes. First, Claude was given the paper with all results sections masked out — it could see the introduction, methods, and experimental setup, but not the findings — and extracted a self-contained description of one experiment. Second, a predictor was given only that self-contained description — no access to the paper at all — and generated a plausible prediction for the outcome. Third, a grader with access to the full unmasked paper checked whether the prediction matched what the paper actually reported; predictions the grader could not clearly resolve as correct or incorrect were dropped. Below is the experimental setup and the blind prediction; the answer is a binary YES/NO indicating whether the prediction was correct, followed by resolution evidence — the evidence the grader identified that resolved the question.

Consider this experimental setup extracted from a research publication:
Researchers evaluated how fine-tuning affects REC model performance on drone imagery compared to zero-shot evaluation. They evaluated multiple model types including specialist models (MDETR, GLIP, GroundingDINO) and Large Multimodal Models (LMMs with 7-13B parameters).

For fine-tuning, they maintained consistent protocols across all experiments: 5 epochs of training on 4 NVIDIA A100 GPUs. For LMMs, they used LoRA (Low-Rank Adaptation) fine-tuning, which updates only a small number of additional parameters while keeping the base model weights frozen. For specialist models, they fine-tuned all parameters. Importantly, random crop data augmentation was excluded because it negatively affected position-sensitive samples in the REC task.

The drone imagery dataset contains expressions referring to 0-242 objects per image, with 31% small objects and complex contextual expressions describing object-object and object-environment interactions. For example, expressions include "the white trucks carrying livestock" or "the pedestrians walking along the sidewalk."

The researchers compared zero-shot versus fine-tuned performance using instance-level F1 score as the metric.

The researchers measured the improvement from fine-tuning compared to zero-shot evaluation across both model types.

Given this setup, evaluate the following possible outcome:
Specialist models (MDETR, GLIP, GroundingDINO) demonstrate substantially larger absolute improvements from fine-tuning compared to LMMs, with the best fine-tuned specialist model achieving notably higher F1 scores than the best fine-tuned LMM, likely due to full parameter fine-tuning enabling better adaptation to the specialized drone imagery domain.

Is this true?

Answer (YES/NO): YES